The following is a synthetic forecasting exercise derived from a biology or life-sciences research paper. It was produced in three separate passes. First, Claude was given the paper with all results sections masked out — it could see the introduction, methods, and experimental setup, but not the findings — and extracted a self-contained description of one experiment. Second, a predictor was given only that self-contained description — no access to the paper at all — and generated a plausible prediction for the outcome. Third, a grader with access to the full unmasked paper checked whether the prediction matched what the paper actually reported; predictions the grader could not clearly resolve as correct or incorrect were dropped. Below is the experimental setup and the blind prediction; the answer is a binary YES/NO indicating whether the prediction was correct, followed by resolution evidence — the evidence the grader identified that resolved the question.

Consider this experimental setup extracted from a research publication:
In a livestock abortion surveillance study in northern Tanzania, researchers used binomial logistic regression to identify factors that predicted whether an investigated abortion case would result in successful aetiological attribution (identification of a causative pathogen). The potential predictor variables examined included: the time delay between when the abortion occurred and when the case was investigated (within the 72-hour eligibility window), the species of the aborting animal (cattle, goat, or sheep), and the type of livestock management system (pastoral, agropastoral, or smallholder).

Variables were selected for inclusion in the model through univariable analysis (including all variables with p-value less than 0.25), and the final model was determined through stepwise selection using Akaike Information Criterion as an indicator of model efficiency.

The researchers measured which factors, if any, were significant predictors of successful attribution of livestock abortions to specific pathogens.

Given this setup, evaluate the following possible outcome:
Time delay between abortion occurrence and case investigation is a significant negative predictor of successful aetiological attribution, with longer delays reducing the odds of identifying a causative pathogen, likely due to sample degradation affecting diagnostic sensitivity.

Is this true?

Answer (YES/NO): YES